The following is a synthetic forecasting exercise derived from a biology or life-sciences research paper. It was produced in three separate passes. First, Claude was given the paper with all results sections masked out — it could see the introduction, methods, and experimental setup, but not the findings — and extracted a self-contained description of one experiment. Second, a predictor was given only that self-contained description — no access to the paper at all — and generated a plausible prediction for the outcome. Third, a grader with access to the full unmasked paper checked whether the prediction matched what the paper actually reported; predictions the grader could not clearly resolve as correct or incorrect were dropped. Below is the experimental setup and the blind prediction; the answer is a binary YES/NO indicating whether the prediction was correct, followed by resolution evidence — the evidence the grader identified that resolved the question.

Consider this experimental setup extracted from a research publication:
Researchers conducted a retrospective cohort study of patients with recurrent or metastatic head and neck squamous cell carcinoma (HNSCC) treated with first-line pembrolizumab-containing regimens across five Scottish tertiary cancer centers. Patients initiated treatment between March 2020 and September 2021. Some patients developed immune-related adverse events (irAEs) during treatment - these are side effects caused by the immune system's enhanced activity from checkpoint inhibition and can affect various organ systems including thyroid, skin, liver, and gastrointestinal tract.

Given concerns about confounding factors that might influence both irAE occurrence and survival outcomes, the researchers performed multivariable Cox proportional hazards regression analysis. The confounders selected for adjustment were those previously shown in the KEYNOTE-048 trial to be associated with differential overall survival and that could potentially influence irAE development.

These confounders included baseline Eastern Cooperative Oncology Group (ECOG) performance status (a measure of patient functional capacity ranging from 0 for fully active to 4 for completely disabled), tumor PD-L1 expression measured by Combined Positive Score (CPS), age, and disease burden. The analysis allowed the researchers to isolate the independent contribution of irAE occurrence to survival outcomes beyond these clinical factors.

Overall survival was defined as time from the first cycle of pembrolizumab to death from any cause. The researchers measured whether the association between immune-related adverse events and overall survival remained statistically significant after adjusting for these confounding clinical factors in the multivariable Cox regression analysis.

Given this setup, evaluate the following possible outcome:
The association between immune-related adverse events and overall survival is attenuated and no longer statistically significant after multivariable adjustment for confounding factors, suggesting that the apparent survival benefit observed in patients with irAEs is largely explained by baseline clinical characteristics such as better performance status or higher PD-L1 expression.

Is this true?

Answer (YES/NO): NO